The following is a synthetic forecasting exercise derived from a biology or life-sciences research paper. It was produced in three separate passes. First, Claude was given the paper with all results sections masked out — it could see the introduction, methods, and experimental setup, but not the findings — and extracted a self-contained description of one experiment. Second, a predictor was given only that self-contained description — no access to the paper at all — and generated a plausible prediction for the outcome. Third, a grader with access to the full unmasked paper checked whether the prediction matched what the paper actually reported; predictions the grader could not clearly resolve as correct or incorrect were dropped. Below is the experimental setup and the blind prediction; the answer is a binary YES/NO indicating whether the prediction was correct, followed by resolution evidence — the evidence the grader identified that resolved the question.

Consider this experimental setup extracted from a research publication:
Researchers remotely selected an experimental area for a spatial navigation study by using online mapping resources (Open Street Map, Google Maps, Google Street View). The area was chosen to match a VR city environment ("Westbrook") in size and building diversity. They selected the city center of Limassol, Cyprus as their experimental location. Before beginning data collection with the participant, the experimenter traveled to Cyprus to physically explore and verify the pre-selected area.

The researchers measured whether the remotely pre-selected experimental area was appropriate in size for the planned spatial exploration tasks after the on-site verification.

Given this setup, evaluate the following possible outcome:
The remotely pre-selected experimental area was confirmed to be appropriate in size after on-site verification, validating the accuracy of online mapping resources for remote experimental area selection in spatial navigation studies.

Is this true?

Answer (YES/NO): NO